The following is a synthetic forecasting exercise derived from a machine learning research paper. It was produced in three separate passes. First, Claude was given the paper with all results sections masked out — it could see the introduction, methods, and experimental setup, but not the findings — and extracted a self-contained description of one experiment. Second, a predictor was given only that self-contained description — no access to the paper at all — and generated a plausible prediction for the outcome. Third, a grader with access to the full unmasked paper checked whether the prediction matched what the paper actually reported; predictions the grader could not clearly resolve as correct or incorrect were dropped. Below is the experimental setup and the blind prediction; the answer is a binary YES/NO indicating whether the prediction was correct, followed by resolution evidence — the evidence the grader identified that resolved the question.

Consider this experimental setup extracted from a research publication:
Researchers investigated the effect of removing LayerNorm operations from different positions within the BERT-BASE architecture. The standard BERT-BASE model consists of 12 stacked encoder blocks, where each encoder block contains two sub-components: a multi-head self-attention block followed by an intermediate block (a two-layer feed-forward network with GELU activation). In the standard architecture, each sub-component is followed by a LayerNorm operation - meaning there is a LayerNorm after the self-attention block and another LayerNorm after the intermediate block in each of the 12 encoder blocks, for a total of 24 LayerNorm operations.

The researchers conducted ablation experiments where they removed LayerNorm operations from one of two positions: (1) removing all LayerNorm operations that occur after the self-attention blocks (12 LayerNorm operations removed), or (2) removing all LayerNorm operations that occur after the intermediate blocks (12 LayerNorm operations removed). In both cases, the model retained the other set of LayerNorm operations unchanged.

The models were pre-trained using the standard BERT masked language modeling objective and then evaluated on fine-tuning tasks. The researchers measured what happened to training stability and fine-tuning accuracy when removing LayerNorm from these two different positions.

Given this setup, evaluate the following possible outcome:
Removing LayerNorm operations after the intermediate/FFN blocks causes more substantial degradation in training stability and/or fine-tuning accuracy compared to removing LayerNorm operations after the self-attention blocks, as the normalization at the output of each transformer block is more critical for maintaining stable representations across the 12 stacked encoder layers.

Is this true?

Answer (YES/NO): NO